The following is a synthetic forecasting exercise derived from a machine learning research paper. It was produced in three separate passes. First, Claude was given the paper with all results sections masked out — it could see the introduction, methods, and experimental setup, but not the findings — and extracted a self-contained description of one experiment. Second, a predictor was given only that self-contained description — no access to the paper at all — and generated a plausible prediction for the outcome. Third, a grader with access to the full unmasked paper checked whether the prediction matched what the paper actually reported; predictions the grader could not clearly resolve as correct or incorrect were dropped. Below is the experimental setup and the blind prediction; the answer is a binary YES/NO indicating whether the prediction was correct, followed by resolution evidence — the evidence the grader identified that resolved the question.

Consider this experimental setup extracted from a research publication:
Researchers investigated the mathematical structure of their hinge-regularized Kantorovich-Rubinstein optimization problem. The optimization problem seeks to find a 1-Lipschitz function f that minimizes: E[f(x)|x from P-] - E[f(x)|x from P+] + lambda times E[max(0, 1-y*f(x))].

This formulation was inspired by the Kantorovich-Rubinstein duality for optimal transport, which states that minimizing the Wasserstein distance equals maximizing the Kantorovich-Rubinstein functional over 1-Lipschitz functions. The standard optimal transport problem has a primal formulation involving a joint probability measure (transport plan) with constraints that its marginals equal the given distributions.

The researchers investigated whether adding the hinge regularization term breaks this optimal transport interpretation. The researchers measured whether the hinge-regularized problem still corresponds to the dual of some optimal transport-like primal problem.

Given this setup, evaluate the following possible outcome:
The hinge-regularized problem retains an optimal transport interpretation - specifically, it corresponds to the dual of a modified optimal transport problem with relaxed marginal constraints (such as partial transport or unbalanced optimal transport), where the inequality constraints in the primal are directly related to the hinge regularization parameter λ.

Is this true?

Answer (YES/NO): YES